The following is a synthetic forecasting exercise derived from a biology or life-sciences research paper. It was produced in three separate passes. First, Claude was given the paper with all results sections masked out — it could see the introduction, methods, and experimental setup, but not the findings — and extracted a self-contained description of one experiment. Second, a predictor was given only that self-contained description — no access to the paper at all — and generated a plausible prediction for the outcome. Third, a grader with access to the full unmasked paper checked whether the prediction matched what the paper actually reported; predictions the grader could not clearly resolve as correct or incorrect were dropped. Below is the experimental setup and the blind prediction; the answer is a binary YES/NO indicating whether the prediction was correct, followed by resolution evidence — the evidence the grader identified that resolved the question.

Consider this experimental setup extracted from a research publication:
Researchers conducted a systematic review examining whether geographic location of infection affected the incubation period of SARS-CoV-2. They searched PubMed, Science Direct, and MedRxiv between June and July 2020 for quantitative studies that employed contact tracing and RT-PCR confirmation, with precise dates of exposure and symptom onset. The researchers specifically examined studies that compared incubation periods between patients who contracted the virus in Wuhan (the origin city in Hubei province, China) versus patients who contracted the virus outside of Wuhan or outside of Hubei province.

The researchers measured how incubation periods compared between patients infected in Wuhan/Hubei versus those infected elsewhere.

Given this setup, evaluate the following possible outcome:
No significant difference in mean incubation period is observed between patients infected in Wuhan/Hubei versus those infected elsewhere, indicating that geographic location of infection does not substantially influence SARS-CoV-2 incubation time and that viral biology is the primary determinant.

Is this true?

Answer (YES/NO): NO